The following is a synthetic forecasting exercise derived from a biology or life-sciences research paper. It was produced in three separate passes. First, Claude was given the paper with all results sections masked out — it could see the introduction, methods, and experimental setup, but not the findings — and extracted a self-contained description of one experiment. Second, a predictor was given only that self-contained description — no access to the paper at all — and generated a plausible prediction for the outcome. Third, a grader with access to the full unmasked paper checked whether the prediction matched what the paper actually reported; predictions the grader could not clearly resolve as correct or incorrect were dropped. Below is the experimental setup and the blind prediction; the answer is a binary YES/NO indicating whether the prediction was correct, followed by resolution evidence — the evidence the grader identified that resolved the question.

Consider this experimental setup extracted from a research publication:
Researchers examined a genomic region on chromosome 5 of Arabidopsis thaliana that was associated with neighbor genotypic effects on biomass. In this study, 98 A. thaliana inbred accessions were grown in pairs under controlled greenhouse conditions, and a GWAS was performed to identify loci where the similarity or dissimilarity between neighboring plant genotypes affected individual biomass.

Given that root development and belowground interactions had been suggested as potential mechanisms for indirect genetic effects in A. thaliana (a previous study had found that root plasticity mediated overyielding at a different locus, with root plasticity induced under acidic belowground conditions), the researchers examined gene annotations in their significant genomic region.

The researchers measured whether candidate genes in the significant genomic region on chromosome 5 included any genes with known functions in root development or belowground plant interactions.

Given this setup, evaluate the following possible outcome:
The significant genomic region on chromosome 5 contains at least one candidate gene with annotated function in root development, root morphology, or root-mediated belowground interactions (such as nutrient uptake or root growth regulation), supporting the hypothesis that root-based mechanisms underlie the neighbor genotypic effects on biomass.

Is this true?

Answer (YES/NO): YES